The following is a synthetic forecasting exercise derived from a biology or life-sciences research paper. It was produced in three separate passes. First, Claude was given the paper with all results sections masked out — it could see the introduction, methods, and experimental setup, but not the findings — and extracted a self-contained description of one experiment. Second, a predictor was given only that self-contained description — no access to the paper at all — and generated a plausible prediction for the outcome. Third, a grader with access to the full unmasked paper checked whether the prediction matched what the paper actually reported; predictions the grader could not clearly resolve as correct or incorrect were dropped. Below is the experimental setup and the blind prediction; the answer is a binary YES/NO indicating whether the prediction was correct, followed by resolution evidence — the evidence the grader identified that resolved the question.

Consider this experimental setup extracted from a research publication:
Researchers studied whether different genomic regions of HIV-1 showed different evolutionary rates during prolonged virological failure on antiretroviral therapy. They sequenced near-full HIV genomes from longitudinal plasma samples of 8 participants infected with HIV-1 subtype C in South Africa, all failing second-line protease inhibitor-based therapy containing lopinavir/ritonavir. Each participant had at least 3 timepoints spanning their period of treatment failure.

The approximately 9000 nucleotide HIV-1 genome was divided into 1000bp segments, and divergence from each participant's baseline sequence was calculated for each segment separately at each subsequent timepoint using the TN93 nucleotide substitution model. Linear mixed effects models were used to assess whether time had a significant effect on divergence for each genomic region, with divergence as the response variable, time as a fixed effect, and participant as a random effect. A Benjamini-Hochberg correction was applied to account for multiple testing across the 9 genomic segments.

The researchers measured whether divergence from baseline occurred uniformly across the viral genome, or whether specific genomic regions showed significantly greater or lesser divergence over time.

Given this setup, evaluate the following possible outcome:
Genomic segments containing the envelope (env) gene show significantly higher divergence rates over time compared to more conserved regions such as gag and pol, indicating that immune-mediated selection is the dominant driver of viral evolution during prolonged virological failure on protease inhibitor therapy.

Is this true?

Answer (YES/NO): NO